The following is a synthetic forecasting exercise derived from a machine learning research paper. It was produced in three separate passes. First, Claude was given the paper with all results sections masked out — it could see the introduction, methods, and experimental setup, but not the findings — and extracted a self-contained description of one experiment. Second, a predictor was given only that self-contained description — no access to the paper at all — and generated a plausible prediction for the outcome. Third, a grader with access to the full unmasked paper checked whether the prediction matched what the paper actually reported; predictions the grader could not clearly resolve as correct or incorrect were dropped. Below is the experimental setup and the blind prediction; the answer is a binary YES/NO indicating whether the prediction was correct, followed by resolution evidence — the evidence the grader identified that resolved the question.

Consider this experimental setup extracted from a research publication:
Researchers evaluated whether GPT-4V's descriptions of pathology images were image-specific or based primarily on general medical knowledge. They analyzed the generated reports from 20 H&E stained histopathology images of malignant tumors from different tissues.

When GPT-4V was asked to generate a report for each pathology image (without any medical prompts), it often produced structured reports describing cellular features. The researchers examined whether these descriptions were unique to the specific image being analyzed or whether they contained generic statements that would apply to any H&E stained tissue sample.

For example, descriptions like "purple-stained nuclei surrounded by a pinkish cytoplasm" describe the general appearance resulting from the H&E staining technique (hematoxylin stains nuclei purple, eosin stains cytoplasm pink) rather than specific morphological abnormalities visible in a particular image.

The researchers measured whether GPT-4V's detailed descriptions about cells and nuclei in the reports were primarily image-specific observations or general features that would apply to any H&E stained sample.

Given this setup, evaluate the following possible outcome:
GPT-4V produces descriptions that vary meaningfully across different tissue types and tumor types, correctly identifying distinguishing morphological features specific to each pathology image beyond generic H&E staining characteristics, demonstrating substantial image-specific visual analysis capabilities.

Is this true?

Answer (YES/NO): NO